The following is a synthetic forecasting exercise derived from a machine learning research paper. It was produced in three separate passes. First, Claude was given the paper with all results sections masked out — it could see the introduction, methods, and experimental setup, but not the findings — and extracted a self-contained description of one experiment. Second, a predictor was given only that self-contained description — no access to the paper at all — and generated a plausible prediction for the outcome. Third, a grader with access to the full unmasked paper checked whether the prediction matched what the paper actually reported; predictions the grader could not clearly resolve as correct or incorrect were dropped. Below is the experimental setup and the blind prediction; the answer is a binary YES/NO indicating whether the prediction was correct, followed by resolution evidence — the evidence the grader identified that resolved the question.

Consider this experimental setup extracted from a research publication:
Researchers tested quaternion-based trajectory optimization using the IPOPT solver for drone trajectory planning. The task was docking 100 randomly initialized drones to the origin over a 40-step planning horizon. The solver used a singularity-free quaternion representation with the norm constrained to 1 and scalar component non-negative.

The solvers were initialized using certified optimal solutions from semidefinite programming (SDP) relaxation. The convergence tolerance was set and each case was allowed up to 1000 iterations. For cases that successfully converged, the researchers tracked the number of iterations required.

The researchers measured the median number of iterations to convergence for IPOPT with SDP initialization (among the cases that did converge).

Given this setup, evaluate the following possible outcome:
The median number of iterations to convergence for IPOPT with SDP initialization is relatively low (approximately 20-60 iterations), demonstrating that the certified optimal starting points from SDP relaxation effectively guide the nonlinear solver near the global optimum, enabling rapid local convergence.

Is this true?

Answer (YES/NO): NO